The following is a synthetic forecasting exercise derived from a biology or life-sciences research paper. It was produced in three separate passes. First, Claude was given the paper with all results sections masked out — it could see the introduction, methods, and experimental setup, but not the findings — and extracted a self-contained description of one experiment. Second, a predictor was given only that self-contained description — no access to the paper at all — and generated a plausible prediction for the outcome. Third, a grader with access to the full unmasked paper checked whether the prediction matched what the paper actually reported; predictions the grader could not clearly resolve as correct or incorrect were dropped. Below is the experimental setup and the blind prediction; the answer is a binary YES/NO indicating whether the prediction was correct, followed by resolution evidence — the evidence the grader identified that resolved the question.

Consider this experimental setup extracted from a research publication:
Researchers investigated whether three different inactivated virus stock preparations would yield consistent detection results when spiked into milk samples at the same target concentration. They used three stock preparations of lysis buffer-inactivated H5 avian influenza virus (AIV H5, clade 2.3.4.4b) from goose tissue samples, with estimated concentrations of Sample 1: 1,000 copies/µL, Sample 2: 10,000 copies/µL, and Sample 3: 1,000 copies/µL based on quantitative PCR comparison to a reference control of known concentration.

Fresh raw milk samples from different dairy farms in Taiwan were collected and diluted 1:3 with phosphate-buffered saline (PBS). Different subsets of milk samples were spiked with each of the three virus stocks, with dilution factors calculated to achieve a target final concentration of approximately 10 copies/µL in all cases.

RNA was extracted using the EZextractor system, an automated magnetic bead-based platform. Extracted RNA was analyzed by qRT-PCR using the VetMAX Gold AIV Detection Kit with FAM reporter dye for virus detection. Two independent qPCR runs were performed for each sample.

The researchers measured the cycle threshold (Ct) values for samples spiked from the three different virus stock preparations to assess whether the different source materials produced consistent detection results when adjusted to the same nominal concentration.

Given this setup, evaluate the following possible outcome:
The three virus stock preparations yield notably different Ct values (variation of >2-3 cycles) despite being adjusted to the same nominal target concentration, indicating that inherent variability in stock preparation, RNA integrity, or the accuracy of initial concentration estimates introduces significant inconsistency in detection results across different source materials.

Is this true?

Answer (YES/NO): NO